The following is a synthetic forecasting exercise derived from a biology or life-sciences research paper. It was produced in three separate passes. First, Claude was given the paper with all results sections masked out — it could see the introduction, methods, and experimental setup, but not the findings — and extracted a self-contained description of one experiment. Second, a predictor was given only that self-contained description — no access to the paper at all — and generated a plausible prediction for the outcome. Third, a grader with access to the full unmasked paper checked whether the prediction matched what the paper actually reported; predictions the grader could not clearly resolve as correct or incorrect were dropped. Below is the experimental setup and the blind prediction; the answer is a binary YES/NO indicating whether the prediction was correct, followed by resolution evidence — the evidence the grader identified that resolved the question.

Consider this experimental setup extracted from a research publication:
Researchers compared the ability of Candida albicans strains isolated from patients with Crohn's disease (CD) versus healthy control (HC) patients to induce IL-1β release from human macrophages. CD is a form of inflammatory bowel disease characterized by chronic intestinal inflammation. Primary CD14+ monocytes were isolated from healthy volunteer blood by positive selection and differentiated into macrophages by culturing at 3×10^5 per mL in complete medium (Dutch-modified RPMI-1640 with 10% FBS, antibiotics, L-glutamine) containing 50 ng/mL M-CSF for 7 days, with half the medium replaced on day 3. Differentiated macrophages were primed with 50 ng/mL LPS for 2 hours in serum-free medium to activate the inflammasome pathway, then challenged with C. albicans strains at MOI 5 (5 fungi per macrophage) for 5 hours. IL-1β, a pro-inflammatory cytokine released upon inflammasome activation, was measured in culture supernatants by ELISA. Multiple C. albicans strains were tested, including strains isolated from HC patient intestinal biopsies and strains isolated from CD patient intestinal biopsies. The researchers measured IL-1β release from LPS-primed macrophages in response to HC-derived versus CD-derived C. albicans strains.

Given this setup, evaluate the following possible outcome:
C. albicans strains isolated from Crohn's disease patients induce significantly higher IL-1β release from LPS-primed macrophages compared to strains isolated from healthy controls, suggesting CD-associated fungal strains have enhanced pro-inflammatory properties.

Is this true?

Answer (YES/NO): YES